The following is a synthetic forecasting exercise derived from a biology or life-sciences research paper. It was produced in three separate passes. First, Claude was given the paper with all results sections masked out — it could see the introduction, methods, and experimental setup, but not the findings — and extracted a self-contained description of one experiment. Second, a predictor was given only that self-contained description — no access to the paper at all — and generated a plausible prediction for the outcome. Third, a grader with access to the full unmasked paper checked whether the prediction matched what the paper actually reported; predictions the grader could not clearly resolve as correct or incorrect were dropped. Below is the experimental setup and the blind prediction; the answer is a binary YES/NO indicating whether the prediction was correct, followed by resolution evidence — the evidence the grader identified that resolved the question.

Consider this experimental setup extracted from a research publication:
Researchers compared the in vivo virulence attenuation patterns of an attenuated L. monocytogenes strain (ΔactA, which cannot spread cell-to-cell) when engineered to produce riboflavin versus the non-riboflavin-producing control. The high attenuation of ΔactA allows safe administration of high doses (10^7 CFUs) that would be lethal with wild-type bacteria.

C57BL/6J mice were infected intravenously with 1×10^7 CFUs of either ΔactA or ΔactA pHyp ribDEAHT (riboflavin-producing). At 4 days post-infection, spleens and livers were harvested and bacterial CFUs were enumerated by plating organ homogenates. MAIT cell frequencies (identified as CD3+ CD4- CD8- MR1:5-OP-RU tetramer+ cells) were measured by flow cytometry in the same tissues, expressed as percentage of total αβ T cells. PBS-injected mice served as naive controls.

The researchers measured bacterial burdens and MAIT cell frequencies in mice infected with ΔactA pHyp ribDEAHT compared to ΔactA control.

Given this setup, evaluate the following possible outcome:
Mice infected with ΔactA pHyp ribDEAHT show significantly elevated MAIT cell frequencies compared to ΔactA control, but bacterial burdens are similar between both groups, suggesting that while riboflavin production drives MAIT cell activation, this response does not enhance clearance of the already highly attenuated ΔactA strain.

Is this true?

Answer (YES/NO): NO